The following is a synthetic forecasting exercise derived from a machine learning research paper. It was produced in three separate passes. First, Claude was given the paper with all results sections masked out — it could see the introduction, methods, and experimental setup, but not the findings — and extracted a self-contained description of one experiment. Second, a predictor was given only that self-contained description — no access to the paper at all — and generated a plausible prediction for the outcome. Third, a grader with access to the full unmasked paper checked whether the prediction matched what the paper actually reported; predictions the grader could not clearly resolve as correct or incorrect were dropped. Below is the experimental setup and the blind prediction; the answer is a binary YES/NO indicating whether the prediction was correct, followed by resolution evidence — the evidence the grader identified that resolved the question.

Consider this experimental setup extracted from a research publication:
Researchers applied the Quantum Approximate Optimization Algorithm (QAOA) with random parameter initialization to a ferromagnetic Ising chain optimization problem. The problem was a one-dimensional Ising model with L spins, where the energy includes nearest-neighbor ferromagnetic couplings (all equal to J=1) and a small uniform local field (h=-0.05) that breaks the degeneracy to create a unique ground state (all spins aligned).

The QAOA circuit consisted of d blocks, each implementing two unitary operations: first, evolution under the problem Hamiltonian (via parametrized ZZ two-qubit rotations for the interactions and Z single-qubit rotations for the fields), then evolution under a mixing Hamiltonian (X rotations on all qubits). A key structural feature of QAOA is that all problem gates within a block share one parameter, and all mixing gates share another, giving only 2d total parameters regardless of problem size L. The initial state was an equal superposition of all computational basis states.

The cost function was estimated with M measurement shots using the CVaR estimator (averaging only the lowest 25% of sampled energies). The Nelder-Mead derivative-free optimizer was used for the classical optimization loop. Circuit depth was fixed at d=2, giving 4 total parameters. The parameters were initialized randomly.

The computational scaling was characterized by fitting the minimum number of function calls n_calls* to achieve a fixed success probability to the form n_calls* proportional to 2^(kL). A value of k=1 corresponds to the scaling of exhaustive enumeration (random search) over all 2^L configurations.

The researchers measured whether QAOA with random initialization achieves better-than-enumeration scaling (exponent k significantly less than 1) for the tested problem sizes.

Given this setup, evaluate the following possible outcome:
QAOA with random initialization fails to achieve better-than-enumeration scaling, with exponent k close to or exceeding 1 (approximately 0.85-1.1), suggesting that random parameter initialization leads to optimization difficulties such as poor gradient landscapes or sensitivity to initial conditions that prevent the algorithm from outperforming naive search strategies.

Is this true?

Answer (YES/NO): NO